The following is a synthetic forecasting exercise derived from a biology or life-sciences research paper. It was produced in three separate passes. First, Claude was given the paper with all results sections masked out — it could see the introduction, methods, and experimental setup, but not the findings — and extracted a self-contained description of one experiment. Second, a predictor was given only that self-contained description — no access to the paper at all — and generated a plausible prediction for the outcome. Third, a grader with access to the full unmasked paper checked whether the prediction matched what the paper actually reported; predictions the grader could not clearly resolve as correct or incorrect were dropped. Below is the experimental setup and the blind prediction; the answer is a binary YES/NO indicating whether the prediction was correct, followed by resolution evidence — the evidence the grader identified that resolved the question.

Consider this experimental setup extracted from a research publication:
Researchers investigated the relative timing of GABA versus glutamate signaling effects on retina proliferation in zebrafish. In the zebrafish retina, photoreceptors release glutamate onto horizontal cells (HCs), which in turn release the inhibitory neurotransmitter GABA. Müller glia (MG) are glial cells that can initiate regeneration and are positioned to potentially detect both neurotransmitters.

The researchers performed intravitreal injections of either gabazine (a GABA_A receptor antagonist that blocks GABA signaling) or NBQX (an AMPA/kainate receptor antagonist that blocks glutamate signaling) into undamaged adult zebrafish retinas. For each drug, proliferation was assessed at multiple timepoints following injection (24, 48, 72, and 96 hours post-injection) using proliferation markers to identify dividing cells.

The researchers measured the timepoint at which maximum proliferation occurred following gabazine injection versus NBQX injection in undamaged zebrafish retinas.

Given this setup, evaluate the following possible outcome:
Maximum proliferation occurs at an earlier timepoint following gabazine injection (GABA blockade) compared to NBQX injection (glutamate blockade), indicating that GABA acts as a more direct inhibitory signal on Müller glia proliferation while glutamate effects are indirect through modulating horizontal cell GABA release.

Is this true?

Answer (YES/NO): YES